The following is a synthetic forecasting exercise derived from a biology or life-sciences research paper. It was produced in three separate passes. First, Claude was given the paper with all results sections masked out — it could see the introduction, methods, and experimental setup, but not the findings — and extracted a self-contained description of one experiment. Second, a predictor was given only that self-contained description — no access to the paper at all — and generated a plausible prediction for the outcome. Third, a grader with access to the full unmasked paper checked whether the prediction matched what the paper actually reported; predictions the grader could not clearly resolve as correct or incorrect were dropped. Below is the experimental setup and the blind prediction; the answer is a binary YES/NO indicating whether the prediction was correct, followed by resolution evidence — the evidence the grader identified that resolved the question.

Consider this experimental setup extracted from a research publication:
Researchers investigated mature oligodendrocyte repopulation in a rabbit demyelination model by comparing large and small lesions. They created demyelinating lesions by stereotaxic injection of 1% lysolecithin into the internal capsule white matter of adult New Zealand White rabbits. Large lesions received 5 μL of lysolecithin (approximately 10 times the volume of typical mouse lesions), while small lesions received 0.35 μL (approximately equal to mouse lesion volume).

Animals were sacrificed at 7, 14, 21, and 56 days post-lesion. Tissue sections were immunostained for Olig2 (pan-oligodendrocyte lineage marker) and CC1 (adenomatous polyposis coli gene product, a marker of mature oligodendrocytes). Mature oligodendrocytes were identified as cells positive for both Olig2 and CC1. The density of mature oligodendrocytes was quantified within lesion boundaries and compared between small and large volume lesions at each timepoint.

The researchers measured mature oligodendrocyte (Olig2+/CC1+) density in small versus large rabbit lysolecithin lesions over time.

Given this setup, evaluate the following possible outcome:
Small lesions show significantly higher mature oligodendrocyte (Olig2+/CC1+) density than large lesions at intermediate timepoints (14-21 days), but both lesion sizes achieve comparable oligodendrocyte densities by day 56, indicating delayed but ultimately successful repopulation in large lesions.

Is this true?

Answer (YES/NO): NO